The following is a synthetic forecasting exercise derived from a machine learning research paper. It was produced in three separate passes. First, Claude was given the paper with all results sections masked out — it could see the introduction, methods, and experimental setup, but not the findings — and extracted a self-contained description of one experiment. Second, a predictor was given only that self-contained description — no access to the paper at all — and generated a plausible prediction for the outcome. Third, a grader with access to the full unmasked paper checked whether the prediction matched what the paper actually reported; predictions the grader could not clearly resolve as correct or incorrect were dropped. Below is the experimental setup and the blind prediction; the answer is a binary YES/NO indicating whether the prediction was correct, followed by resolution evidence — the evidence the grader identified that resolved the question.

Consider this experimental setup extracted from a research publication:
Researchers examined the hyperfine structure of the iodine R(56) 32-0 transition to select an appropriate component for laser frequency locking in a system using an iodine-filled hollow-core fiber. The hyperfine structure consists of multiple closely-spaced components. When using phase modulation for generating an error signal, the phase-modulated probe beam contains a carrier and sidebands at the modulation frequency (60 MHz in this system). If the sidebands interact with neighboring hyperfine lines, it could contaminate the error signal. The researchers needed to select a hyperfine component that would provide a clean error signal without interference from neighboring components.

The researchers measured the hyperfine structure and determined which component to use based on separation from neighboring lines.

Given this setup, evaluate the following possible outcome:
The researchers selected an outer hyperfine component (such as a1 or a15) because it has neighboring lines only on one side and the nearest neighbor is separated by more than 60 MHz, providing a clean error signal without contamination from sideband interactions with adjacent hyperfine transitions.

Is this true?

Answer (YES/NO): YES